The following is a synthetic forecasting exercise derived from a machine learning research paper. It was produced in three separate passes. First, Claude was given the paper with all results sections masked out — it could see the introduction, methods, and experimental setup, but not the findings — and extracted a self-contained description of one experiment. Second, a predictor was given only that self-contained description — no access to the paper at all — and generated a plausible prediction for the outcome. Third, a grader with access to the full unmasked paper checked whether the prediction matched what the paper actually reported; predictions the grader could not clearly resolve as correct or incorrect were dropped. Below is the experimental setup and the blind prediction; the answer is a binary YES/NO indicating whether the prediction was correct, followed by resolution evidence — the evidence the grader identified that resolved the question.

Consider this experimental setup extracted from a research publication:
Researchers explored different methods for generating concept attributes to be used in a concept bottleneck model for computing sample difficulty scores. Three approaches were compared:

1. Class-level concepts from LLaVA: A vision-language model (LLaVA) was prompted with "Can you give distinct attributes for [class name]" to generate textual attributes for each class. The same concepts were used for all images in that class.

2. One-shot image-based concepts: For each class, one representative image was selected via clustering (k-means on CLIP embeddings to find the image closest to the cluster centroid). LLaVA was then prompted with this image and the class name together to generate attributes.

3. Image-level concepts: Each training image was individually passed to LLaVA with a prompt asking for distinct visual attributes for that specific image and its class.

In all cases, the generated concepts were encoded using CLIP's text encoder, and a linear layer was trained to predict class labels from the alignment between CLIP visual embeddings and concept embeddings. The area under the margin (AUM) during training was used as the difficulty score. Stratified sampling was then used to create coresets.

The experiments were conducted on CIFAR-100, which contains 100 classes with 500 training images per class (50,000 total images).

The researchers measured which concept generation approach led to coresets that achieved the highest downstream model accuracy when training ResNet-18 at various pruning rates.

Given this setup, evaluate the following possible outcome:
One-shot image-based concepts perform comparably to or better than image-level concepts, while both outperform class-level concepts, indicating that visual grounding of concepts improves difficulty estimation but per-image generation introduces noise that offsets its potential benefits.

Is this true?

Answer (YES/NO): NO